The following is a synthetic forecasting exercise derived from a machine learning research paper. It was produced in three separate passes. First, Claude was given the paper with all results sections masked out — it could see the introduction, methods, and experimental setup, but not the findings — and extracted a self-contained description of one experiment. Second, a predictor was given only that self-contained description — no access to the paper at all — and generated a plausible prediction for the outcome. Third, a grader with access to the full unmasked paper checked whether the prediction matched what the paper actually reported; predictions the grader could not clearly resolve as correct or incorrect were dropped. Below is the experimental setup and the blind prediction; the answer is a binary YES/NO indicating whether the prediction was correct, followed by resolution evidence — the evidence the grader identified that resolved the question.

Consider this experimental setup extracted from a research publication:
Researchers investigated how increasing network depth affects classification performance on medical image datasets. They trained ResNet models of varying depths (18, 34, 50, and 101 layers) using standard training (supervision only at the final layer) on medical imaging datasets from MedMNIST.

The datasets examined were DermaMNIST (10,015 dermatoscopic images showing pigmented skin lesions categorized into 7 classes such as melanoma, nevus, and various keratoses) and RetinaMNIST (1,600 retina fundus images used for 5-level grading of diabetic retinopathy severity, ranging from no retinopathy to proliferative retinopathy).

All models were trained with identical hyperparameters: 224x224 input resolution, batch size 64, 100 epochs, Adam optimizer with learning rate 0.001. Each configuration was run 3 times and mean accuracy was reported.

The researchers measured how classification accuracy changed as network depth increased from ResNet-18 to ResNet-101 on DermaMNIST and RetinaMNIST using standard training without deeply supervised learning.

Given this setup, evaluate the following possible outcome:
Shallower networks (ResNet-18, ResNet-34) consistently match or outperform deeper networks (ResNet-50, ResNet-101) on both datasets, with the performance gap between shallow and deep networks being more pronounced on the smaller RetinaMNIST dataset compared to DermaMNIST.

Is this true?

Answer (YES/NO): NO